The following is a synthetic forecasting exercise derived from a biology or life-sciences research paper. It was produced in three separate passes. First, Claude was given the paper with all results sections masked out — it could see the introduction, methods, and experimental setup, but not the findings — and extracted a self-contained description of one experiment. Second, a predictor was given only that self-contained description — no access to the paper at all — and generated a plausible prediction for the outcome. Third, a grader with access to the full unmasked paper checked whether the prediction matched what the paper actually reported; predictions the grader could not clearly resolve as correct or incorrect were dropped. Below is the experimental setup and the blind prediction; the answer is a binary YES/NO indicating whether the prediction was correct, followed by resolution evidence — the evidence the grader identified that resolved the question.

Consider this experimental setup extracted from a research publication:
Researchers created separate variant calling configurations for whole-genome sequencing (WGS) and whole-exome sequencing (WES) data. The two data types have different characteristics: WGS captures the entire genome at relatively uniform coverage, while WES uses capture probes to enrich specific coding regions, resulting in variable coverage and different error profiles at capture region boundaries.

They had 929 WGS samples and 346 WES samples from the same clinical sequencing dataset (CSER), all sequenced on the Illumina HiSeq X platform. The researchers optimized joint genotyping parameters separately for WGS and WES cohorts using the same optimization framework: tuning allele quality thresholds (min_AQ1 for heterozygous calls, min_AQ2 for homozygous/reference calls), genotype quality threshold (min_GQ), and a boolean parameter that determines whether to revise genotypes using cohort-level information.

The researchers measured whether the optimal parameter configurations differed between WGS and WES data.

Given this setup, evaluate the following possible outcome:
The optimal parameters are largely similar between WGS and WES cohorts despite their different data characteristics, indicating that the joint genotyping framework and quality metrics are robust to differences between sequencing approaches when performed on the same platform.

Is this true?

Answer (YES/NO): NO